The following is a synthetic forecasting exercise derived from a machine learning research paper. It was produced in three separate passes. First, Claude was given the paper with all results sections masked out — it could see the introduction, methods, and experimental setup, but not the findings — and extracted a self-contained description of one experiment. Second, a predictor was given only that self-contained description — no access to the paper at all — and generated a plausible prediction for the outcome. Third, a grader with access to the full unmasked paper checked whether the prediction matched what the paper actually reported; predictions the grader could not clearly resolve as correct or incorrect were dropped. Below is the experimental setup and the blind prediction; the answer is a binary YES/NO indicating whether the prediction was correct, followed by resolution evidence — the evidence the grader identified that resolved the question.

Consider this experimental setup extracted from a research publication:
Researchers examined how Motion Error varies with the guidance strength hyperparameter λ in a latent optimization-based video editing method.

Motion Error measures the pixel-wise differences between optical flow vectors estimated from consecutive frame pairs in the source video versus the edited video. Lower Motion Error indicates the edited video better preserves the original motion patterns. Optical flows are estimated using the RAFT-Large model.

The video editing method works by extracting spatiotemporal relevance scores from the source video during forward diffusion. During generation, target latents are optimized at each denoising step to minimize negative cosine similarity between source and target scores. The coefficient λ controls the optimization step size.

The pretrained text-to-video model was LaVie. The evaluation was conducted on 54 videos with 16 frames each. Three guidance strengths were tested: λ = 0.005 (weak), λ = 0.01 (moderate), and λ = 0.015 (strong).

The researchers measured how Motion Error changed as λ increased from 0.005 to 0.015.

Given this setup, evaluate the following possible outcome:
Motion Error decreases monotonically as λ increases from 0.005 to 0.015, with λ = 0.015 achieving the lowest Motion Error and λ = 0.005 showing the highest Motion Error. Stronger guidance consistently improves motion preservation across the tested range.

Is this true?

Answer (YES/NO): YES